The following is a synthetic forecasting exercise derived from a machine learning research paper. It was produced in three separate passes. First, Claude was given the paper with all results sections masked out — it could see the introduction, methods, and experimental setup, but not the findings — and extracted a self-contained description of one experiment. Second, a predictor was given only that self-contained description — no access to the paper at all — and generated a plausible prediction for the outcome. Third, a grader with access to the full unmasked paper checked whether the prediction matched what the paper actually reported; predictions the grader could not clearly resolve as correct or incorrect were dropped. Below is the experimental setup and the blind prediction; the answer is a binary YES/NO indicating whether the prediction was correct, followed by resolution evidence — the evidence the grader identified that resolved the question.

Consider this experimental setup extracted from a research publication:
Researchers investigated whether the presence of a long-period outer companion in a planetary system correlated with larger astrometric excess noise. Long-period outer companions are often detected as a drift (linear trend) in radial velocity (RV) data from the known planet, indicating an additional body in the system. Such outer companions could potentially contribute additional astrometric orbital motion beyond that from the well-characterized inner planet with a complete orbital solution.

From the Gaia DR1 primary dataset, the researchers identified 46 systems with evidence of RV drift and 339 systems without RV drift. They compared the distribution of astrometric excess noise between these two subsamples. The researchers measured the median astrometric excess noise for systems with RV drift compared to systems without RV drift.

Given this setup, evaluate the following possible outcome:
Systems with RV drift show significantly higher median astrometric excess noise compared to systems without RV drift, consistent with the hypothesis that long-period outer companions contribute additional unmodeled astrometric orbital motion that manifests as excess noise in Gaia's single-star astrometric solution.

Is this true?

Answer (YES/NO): NO